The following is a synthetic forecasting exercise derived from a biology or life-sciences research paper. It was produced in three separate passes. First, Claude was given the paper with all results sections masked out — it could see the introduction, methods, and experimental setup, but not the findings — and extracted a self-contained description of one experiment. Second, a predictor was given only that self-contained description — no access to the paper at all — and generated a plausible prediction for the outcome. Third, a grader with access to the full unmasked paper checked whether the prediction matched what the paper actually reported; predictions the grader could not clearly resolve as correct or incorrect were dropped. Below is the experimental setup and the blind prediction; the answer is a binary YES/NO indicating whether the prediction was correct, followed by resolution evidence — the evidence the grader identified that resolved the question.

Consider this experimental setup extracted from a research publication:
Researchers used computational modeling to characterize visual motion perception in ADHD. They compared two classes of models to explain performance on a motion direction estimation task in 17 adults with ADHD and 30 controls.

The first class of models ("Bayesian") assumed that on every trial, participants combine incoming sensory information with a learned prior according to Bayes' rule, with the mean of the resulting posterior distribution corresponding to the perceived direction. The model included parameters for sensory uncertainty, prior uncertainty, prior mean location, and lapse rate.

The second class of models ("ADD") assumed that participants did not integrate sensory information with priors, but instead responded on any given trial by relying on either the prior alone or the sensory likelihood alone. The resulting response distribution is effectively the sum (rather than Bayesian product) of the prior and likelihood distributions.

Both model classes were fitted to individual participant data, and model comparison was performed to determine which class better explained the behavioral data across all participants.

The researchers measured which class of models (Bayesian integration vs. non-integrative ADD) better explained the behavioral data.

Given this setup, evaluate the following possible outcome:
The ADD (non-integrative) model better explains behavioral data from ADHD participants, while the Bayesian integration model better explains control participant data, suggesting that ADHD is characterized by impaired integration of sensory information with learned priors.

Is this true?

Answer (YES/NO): NO